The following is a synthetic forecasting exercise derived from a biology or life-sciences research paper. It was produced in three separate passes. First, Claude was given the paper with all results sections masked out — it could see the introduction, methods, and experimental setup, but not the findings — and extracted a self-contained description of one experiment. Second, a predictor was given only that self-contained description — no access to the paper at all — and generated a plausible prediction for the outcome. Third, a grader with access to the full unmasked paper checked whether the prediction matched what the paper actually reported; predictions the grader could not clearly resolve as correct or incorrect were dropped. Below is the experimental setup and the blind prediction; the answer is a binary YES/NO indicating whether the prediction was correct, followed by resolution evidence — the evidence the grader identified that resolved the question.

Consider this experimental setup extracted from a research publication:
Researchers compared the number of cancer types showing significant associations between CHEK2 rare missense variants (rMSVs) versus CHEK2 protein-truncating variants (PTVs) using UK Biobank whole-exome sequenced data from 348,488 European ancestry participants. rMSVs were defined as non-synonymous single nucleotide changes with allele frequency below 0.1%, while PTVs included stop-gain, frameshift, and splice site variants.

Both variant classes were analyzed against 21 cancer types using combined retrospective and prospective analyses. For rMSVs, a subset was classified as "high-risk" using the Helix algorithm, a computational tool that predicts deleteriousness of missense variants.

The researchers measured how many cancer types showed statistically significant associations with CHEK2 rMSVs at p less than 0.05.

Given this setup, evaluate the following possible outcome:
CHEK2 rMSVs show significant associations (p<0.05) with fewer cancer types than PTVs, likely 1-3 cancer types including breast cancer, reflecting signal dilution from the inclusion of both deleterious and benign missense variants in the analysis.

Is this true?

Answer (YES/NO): NO